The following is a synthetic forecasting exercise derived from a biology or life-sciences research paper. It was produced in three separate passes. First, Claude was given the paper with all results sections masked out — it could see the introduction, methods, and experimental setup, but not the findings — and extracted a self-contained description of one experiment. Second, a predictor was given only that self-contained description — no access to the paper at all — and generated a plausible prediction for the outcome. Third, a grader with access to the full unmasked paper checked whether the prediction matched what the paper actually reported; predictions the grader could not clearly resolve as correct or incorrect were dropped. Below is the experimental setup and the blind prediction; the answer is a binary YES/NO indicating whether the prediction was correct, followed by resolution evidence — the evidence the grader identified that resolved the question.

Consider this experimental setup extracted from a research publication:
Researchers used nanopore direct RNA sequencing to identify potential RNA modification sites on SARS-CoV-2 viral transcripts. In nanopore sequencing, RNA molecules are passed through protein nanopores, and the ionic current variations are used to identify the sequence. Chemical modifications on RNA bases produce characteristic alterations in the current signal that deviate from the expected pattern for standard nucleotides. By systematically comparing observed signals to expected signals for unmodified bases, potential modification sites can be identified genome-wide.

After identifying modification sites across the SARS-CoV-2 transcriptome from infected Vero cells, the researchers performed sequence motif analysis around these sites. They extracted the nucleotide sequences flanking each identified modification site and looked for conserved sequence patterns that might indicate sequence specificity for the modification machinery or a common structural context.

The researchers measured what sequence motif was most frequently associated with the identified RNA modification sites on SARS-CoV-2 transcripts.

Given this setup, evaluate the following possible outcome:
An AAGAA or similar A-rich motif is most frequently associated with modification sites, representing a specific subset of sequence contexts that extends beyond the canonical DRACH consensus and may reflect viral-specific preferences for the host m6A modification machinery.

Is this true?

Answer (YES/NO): YES